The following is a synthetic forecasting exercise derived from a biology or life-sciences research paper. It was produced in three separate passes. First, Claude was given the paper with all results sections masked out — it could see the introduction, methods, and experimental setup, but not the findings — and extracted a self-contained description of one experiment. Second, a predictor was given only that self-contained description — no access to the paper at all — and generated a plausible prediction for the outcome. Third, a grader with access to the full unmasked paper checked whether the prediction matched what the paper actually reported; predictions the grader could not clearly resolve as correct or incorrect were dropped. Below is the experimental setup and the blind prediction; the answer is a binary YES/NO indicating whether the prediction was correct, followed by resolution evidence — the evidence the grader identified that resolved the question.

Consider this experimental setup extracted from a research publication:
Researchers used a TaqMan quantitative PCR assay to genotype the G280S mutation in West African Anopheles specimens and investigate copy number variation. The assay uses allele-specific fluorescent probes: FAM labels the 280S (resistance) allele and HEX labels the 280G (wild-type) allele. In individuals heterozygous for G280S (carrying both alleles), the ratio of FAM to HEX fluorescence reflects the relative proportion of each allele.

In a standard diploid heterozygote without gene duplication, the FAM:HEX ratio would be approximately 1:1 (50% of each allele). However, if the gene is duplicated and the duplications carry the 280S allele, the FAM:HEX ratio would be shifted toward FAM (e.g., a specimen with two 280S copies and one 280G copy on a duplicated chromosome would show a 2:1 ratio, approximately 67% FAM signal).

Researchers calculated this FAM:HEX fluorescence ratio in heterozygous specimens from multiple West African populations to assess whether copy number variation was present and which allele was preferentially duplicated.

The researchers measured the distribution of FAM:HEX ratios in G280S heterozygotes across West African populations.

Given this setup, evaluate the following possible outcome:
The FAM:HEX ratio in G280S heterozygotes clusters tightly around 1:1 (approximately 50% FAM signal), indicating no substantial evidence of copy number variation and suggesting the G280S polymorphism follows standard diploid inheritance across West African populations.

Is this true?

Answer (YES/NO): NO